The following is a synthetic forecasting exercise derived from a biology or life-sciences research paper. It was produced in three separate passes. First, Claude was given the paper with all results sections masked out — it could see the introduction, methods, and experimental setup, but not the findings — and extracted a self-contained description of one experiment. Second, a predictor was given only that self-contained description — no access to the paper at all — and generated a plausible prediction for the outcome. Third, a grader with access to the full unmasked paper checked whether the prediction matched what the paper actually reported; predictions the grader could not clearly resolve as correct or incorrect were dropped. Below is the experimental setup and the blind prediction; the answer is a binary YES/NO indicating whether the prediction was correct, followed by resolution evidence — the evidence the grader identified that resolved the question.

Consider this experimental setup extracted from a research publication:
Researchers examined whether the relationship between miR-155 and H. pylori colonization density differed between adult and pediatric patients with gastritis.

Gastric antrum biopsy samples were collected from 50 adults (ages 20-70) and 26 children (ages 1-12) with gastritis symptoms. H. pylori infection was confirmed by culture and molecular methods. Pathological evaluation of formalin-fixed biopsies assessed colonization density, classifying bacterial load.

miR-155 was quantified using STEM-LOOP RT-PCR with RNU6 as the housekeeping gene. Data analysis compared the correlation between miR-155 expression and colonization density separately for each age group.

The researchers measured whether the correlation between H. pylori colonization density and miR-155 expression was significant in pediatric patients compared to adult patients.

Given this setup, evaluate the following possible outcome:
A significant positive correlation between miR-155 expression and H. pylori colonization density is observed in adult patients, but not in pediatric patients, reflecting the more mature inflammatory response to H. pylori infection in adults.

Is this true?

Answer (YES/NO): YES